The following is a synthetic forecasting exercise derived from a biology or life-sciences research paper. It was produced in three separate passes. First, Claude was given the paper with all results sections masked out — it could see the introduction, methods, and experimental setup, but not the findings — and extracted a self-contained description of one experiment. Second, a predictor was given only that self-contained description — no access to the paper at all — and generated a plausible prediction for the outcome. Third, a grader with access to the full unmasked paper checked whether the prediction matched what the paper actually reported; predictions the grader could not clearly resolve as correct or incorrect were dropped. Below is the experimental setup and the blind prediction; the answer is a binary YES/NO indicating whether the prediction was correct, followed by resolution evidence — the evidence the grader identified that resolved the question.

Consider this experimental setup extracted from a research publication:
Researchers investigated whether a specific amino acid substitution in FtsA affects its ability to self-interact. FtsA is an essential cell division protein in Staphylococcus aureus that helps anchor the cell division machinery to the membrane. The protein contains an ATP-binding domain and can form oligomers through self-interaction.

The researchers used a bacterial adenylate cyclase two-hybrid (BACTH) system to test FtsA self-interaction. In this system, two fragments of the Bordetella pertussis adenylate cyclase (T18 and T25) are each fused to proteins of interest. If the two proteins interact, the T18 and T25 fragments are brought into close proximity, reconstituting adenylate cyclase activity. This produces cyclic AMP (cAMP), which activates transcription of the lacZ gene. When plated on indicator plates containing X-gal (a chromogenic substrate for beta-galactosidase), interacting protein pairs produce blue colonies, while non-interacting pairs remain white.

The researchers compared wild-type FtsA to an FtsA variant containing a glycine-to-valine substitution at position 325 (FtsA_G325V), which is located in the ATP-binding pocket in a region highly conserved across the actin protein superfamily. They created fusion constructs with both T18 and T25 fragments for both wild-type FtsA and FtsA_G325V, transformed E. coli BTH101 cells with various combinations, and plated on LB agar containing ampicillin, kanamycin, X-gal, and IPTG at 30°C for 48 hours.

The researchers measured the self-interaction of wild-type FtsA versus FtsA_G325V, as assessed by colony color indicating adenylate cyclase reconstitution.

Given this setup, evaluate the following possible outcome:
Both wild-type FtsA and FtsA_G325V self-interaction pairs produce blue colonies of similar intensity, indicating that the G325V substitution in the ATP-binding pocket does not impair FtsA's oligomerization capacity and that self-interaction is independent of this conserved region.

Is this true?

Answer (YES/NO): NO